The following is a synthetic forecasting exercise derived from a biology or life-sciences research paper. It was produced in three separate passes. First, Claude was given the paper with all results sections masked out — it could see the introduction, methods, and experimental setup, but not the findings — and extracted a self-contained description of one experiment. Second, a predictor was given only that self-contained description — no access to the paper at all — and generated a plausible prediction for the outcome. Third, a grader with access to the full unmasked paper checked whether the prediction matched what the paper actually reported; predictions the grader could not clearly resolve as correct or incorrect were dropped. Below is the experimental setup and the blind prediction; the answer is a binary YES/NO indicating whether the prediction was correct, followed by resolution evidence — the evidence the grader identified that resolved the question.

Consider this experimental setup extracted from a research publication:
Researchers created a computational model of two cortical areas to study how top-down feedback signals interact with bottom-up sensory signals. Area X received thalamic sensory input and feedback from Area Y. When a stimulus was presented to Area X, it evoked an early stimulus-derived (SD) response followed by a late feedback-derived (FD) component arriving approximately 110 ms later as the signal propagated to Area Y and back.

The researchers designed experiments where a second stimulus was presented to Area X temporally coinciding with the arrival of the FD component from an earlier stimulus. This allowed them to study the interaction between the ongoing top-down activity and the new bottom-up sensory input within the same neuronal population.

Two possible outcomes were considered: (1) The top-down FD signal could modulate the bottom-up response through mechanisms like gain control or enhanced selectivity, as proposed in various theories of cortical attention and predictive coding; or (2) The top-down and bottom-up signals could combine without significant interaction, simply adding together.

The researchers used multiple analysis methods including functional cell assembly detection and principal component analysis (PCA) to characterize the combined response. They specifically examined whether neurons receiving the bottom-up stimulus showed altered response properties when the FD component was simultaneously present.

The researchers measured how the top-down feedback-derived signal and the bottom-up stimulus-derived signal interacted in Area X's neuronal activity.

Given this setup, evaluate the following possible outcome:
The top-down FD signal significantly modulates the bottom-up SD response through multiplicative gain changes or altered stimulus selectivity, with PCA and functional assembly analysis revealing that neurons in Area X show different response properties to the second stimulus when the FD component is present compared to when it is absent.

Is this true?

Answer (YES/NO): NO